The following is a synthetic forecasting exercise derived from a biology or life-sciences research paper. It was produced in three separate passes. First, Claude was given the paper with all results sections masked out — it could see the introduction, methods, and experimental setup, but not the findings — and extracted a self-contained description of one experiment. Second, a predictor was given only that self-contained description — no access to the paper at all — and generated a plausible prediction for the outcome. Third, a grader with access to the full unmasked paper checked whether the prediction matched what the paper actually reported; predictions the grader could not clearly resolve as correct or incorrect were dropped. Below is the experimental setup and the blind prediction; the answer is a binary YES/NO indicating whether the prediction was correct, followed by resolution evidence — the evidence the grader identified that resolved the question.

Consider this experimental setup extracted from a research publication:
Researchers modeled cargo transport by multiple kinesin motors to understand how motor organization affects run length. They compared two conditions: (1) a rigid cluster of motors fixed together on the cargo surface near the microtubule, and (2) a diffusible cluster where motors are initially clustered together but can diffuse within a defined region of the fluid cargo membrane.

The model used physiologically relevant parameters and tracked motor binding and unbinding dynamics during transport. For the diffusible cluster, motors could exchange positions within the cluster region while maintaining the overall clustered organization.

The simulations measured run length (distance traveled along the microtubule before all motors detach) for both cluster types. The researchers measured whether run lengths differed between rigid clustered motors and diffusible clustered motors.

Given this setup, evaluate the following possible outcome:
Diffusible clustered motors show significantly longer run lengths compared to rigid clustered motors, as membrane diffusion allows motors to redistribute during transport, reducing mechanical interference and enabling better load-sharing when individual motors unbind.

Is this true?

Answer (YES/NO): NO